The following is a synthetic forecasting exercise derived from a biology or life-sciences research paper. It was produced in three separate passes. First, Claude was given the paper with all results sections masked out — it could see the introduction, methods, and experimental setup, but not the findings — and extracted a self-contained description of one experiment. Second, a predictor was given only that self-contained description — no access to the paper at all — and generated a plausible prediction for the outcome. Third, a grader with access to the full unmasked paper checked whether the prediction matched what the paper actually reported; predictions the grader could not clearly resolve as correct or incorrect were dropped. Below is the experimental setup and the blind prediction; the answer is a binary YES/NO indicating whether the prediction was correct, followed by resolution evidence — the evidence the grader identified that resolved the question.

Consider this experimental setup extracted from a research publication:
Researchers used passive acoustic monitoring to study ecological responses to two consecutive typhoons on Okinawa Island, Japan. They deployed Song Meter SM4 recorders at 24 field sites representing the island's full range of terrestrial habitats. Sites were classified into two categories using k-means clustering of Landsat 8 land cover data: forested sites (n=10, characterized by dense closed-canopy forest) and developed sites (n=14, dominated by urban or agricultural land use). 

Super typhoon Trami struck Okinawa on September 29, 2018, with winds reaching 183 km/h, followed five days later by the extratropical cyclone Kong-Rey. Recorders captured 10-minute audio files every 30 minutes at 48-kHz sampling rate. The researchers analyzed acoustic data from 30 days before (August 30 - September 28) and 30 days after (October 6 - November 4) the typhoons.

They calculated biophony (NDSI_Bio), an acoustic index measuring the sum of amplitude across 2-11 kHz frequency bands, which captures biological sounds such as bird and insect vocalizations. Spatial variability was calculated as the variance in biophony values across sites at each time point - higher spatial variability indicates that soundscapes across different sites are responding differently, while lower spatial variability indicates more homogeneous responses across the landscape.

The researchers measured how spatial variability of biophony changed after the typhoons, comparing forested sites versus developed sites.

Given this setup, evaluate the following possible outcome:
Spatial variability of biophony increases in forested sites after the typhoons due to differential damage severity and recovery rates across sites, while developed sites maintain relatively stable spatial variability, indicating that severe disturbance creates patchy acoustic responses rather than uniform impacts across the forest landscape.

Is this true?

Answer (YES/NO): YES